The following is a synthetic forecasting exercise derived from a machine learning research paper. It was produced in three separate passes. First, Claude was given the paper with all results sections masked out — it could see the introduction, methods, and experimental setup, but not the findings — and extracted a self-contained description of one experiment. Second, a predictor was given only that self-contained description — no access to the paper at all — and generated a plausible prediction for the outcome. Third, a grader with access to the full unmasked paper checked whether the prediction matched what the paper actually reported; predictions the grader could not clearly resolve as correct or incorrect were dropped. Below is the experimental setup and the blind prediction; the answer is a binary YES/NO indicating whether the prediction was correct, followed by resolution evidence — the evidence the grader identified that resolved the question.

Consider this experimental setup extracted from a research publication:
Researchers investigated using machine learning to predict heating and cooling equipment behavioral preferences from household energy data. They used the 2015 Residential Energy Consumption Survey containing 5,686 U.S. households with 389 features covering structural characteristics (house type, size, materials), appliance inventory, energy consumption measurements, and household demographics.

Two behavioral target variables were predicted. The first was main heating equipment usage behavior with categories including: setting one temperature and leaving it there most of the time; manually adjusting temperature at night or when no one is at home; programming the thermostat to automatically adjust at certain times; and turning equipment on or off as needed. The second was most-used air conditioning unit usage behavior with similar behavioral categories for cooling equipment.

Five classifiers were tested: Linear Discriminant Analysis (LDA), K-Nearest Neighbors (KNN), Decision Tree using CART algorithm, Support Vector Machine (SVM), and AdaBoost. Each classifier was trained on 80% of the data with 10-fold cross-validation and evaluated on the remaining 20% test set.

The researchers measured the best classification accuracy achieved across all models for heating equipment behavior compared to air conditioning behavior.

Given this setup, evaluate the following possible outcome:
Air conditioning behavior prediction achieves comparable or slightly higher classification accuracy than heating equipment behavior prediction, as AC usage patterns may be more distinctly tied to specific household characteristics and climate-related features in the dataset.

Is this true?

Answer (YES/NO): NO